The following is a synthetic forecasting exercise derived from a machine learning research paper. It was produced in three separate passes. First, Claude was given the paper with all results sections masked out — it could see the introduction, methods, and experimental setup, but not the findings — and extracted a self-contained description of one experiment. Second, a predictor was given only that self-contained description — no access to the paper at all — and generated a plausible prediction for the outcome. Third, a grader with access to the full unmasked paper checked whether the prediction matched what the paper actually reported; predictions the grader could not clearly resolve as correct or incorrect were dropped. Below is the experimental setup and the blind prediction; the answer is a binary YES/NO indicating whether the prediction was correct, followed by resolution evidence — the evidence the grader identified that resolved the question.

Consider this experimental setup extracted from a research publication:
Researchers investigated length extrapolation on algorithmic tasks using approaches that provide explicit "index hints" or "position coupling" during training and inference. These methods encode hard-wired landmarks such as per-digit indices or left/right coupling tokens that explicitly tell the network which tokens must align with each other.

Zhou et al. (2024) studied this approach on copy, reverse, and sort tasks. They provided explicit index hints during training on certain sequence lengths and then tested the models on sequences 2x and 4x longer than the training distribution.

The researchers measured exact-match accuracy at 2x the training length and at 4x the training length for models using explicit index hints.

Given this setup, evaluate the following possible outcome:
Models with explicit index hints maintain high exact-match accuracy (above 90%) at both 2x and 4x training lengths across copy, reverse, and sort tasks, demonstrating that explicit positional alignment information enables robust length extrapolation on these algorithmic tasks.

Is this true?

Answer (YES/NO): NO